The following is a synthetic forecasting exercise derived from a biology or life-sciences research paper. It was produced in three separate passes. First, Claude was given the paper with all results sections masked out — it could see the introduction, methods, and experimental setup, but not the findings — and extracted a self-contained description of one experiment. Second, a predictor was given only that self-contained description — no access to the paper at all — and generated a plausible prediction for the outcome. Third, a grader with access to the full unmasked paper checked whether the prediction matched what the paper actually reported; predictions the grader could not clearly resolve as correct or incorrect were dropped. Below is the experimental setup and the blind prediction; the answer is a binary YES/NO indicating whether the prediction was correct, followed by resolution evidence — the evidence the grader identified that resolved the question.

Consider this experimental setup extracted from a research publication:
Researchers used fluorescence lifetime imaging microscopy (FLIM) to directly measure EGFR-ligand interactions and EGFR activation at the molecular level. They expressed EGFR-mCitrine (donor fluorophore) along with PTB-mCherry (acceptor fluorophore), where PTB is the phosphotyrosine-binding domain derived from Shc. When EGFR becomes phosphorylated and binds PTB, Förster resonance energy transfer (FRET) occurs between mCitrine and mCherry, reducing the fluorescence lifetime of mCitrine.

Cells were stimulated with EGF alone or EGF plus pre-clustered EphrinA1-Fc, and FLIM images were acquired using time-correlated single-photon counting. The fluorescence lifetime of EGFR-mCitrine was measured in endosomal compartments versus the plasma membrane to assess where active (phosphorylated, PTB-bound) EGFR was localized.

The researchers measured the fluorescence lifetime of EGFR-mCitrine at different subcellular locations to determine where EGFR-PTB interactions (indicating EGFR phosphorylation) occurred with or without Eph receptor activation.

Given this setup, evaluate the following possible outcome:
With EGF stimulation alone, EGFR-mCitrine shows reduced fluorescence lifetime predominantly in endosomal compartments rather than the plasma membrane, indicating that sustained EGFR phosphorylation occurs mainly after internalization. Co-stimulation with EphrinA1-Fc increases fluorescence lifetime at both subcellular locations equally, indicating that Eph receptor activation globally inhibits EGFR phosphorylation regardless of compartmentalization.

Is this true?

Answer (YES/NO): NO